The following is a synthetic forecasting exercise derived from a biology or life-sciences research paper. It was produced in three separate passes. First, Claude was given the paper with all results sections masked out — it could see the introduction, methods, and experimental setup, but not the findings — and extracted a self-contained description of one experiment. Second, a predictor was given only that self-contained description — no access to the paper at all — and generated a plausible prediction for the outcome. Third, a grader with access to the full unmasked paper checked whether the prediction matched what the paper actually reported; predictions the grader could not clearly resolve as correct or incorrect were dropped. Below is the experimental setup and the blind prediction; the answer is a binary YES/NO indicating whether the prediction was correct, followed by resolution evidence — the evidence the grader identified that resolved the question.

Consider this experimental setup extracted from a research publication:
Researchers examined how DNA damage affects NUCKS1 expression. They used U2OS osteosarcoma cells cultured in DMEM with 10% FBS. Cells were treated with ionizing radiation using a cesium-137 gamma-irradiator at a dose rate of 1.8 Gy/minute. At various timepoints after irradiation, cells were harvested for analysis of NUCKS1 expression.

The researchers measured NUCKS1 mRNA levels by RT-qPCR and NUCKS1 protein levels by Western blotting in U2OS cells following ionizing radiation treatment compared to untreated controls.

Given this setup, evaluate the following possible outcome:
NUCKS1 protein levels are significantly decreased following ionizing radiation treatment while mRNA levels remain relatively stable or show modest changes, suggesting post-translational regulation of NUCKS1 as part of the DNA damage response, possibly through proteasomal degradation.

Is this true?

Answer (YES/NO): NO